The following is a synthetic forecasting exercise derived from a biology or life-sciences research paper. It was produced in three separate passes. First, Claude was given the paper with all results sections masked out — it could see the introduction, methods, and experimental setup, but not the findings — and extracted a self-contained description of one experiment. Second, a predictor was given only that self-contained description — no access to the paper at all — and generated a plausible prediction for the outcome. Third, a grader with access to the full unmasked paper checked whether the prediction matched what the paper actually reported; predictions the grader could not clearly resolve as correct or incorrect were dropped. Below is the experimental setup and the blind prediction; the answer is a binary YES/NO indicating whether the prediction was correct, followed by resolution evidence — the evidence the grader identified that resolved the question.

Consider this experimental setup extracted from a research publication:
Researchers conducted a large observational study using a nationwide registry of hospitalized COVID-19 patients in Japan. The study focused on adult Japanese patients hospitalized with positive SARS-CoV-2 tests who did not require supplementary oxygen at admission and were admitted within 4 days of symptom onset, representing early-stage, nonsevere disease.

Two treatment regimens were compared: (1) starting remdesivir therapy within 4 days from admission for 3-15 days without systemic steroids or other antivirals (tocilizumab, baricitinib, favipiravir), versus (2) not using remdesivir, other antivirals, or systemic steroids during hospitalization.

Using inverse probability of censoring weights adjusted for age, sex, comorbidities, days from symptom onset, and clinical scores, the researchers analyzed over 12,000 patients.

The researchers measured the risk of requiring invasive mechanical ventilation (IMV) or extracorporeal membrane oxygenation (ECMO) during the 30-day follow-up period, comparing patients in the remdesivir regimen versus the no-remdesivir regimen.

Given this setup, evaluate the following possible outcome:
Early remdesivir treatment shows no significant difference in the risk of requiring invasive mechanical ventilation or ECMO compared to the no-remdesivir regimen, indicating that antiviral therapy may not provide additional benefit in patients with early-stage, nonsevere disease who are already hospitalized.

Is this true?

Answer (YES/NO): YES